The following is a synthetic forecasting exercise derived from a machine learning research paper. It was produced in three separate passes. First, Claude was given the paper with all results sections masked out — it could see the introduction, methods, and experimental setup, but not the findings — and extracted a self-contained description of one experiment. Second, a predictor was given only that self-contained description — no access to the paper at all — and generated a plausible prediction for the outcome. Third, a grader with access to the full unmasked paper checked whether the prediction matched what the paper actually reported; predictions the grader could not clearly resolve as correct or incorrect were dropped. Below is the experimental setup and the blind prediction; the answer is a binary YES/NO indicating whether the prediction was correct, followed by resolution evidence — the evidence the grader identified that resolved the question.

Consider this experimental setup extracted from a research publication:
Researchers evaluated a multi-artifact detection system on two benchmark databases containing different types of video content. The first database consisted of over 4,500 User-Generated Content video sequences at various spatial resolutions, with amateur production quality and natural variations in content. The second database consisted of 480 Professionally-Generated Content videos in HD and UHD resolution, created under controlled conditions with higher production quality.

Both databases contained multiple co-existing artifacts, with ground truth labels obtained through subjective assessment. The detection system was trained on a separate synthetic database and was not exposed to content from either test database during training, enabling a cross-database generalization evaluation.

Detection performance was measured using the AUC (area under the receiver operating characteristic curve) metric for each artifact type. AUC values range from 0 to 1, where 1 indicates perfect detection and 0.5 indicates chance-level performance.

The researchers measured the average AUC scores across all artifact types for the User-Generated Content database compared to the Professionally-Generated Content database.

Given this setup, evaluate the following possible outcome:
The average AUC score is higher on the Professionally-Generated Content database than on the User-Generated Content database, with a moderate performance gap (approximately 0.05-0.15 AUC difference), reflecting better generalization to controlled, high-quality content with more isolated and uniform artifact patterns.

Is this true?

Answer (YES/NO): NO